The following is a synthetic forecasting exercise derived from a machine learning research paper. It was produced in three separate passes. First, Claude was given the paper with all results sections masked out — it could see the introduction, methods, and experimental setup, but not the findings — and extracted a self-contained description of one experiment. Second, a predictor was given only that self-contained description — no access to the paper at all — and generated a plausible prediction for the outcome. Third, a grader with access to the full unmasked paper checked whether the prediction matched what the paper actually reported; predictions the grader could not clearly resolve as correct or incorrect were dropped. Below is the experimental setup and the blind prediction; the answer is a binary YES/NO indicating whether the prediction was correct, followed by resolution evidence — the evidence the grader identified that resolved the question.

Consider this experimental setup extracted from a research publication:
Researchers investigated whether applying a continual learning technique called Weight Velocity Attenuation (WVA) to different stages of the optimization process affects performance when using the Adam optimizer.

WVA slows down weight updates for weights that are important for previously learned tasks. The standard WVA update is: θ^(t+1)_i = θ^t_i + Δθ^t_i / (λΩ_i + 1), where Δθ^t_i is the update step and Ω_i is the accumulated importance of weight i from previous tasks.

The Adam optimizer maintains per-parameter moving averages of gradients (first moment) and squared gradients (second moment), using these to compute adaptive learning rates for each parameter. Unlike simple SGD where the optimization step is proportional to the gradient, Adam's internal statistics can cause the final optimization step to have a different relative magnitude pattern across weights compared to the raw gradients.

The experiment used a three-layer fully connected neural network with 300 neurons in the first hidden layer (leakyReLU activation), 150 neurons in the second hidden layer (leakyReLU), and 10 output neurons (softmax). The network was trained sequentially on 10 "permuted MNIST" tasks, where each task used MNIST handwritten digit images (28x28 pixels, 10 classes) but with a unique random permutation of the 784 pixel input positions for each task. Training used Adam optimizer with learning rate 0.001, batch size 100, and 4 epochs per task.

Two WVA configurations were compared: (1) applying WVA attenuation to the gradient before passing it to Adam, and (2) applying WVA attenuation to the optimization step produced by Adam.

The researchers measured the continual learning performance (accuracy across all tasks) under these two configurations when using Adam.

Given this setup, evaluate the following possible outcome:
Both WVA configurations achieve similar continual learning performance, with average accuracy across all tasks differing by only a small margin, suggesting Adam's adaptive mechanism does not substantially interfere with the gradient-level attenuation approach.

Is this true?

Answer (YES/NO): NO